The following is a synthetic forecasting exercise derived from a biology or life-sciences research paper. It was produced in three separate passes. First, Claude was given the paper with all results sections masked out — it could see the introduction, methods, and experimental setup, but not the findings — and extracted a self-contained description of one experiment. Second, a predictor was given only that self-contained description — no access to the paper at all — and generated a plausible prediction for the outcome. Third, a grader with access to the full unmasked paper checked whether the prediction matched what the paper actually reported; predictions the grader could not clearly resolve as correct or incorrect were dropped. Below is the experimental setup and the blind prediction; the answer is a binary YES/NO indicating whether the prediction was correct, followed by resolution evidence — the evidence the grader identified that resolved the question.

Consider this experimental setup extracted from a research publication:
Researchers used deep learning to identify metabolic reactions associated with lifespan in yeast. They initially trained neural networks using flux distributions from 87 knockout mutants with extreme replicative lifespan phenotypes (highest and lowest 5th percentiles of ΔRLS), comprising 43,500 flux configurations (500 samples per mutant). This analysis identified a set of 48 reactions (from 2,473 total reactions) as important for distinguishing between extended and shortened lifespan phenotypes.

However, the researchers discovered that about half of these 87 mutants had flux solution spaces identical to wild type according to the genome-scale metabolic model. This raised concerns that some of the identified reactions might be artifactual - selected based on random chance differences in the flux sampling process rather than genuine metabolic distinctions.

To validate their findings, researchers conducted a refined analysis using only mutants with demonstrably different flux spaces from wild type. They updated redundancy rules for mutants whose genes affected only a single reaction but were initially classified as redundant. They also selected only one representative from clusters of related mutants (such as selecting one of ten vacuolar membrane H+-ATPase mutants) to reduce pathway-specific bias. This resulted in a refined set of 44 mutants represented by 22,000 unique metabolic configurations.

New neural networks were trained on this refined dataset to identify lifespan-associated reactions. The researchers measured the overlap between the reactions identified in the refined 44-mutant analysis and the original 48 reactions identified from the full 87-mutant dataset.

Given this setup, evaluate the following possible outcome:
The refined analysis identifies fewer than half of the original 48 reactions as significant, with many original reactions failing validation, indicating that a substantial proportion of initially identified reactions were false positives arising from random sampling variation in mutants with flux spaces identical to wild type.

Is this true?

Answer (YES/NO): YES